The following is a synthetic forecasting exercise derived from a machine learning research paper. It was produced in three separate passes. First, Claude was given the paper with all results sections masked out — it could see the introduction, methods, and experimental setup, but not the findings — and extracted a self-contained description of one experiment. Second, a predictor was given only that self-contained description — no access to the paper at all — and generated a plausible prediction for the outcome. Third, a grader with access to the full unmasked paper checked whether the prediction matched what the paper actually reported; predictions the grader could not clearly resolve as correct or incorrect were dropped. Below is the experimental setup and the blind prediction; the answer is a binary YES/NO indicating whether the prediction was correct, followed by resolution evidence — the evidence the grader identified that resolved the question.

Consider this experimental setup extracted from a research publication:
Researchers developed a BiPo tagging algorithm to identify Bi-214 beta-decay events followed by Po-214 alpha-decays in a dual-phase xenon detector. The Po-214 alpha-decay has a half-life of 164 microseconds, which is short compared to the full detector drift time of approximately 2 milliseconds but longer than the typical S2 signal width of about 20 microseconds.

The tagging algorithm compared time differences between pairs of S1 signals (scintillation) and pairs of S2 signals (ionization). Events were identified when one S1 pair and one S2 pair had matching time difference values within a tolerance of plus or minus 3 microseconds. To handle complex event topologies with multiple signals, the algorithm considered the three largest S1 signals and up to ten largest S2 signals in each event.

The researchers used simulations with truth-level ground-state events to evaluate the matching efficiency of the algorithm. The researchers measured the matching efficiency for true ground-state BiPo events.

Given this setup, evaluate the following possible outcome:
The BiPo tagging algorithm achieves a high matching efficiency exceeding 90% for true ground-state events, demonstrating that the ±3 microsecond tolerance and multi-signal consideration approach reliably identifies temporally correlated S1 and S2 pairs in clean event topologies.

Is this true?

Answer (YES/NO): YES